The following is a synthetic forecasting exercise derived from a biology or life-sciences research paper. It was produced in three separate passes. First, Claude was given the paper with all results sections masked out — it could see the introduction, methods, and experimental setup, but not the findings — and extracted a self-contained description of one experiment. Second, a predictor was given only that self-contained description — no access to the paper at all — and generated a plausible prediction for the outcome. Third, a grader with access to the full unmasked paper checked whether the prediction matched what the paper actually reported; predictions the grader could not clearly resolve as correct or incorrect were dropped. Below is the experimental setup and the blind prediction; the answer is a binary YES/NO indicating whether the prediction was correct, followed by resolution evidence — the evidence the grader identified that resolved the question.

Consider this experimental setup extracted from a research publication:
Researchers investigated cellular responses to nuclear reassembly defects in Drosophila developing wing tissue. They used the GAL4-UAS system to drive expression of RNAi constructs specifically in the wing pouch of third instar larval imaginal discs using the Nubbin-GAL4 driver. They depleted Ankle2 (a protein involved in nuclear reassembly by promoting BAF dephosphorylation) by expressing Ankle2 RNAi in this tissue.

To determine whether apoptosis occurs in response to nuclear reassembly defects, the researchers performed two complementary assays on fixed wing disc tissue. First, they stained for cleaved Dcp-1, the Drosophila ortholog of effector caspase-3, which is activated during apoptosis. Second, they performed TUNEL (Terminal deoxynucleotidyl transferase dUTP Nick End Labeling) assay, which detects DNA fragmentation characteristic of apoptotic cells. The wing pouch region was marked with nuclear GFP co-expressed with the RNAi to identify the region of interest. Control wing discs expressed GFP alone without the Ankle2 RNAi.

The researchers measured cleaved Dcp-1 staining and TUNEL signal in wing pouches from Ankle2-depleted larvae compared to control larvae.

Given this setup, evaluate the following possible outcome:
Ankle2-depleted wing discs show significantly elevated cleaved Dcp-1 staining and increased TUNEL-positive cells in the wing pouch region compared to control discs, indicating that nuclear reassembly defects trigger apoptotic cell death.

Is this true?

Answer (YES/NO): YES